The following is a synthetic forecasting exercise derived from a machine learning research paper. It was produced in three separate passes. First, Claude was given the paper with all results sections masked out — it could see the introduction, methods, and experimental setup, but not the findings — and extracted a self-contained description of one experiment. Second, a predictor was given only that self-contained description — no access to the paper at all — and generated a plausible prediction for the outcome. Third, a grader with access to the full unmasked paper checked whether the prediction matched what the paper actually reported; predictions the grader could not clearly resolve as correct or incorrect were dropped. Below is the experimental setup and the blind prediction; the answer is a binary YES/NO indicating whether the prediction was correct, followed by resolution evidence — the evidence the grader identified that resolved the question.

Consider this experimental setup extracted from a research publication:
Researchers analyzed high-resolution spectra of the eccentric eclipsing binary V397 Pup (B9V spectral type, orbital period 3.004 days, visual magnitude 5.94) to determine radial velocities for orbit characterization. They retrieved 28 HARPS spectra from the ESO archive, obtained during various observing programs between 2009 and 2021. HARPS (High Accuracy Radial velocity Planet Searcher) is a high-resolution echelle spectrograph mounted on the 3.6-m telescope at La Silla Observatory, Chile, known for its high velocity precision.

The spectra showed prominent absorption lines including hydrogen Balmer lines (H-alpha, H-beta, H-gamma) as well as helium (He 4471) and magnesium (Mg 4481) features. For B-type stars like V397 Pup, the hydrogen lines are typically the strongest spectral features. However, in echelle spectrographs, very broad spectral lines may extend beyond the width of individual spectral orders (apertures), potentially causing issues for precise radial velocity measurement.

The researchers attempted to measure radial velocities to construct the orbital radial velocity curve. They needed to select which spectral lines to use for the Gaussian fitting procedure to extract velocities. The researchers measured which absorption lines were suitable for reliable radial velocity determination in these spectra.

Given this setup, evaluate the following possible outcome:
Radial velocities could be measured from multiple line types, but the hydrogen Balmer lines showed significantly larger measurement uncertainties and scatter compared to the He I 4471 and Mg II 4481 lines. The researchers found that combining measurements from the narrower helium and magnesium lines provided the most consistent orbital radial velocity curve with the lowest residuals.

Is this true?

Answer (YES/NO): NO